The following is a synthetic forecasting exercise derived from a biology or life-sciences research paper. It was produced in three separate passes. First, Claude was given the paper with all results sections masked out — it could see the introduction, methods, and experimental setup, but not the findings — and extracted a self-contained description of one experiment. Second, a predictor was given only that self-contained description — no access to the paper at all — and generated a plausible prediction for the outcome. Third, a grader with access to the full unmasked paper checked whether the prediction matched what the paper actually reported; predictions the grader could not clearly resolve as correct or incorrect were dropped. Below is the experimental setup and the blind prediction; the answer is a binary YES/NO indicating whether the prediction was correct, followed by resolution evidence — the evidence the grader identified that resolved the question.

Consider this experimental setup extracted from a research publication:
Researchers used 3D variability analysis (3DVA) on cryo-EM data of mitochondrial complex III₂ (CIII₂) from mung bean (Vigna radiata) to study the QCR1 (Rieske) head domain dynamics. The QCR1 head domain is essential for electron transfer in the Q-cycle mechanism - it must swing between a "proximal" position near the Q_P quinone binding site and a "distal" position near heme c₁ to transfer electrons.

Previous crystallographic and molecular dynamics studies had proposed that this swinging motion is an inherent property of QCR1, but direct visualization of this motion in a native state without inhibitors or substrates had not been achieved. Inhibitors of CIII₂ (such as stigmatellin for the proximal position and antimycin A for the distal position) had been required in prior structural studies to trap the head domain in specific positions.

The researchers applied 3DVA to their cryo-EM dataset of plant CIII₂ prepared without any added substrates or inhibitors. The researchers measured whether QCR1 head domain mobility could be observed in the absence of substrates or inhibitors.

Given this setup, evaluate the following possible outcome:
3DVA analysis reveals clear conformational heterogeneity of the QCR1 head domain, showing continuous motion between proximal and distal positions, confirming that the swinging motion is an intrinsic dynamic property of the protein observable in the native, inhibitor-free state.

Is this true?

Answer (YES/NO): YES